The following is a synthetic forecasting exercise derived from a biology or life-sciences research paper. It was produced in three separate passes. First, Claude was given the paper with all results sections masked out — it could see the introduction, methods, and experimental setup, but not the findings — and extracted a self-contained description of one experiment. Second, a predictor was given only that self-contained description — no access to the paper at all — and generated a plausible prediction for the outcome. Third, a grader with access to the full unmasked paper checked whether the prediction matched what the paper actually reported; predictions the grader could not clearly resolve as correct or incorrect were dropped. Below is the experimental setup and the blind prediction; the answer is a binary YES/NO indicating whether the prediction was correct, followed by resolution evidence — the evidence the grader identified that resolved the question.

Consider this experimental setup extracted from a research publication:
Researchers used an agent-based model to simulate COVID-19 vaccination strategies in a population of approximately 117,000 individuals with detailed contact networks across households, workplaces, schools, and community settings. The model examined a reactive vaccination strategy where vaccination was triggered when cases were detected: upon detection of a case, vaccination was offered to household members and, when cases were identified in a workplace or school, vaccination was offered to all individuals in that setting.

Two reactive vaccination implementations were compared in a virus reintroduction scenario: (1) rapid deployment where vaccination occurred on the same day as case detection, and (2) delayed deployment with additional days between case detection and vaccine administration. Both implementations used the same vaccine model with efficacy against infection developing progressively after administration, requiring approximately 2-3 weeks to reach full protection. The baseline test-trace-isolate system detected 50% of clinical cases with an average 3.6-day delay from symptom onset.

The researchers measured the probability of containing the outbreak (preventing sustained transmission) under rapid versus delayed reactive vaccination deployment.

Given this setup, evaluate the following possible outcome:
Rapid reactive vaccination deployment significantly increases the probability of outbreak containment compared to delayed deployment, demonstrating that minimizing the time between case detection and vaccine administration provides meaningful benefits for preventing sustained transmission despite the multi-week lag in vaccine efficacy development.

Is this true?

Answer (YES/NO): NO